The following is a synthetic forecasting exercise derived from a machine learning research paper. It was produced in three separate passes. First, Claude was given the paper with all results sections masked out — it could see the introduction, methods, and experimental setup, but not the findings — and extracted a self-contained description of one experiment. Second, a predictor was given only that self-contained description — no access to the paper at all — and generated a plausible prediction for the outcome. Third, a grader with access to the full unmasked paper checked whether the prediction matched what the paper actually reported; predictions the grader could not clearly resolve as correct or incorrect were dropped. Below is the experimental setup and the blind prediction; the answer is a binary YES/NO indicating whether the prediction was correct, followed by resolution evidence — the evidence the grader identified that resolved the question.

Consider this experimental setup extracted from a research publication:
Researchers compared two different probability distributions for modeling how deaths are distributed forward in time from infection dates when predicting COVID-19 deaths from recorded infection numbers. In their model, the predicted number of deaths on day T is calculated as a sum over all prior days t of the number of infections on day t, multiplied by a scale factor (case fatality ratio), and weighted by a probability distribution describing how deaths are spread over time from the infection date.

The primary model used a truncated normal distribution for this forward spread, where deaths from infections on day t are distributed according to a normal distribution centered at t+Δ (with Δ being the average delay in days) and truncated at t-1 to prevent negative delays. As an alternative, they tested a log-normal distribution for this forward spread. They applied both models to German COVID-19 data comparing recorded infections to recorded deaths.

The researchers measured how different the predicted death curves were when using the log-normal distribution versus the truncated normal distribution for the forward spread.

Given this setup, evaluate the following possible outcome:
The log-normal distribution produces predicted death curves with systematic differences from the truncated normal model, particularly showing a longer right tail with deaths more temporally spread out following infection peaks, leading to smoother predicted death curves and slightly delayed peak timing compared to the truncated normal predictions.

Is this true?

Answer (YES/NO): NO